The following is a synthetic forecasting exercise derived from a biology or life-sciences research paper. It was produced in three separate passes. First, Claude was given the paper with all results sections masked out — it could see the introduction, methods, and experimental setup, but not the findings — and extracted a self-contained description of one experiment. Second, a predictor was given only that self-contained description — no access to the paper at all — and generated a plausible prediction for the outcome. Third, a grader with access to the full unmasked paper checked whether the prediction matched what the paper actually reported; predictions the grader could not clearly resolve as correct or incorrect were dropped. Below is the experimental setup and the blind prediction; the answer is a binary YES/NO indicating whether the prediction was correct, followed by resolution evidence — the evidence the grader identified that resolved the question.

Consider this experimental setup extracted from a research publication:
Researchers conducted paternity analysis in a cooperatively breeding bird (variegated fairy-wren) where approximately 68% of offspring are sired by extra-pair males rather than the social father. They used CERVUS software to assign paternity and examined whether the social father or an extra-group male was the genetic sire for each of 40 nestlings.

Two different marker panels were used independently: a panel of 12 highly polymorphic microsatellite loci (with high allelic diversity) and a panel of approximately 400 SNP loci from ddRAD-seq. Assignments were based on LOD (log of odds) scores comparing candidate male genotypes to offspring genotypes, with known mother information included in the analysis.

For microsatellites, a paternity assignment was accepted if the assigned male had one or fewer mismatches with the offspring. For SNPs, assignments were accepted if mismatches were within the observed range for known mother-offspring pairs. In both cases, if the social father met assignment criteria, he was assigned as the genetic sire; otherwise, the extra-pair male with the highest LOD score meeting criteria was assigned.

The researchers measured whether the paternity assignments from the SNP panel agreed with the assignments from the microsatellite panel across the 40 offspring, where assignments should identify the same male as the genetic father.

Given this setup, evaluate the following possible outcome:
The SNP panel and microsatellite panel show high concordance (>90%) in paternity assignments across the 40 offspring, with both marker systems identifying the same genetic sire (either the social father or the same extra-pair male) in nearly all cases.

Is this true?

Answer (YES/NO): YES